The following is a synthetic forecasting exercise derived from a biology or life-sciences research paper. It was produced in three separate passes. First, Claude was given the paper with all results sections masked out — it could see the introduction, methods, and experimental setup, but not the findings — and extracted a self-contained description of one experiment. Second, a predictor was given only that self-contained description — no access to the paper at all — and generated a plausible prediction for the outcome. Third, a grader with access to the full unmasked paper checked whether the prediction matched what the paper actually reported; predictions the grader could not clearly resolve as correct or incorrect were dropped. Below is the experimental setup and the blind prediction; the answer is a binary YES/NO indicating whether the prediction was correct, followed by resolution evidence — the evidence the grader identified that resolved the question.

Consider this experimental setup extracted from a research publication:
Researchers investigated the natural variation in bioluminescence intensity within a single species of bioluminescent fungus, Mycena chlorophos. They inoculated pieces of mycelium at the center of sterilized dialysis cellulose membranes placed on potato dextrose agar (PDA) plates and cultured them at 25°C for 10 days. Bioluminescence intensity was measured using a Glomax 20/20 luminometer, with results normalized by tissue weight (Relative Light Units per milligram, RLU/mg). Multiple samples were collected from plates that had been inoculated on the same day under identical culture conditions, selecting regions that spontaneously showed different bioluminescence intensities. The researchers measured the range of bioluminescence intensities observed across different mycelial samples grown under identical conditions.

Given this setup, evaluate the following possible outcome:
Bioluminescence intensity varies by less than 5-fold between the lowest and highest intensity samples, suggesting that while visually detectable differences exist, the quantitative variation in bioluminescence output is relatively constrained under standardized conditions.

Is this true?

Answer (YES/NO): NO